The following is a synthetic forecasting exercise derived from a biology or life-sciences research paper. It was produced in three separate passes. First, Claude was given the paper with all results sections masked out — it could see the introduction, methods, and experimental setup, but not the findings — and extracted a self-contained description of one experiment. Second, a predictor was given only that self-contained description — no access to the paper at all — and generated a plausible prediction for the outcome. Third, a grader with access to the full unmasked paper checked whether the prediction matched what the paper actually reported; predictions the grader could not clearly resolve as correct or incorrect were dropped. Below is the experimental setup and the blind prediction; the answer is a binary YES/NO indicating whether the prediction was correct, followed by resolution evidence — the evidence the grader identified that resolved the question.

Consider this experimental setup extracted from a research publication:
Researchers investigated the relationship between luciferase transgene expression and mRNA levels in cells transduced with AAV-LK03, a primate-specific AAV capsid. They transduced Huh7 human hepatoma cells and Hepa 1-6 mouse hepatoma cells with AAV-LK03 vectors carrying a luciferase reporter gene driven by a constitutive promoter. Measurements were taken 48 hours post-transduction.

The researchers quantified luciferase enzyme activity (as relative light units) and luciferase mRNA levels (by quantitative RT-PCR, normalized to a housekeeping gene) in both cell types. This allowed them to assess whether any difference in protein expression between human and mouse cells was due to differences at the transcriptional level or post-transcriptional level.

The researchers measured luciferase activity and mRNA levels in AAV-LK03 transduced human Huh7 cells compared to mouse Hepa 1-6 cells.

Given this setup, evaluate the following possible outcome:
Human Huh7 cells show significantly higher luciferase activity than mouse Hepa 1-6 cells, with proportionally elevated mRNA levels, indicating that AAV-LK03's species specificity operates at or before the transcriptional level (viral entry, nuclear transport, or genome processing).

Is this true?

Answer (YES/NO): NO